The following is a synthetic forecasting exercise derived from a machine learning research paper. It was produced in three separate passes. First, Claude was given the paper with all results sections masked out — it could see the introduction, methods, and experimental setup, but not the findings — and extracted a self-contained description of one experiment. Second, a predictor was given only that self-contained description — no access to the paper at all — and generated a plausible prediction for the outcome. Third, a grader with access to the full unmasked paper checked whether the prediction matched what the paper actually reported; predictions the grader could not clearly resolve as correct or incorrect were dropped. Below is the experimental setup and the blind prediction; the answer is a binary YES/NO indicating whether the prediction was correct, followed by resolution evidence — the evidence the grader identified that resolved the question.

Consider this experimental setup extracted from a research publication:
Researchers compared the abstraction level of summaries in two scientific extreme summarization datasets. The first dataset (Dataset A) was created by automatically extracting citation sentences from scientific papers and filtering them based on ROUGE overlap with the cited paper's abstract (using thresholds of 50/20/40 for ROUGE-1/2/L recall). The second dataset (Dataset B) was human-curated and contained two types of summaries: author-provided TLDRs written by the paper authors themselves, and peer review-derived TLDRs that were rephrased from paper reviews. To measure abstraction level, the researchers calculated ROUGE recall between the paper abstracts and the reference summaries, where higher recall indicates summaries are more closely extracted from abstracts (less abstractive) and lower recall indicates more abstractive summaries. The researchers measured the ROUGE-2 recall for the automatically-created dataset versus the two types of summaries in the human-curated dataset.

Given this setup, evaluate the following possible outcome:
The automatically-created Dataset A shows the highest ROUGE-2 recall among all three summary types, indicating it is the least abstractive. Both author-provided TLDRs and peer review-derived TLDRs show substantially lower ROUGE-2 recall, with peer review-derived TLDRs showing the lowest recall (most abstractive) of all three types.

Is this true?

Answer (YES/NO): NO